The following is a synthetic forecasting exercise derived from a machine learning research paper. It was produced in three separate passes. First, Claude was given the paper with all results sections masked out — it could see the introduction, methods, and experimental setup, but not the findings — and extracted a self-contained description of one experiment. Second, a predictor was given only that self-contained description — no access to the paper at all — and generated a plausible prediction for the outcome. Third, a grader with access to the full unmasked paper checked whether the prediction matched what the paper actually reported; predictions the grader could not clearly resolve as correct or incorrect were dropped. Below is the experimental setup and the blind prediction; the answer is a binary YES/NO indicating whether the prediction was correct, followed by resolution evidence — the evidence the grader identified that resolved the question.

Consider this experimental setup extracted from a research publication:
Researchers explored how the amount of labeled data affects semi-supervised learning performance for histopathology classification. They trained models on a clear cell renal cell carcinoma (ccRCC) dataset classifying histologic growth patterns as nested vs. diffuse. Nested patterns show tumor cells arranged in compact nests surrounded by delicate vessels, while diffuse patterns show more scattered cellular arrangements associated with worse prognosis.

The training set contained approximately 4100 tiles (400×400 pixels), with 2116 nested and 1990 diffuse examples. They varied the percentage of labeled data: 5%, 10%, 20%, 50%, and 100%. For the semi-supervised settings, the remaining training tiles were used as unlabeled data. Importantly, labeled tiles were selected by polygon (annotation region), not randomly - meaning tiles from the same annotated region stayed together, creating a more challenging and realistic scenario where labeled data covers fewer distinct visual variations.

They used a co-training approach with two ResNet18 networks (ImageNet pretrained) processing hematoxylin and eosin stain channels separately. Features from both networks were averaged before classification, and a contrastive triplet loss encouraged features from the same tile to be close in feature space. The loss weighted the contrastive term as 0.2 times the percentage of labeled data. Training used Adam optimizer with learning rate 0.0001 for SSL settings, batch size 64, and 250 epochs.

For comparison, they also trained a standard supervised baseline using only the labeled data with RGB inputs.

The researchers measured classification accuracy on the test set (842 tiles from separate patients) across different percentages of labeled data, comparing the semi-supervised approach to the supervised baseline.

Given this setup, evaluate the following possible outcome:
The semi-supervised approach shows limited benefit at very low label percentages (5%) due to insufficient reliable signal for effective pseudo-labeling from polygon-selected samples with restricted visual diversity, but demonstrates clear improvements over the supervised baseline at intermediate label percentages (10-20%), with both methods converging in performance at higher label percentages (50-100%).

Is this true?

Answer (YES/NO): NO